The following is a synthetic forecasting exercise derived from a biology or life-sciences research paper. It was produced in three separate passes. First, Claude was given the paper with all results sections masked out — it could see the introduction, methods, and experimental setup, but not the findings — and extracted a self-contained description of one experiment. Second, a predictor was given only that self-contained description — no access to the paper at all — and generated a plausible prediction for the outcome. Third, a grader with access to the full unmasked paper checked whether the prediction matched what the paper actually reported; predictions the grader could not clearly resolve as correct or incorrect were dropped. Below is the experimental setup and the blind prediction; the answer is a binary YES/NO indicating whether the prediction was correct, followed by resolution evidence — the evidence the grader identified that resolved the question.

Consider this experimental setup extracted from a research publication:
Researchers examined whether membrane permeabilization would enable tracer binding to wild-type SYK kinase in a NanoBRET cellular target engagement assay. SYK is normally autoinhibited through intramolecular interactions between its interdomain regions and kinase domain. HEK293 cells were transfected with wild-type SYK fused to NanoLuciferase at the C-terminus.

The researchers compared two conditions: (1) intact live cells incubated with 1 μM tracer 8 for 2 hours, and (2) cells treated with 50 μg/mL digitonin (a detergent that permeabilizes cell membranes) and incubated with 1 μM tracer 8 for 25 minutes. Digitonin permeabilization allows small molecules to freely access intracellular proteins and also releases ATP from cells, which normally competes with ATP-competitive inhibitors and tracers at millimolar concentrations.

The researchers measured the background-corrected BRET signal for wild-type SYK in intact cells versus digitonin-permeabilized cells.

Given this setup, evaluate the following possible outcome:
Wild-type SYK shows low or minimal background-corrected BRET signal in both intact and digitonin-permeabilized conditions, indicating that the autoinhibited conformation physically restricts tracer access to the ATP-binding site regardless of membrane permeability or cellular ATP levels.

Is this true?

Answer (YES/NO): NO